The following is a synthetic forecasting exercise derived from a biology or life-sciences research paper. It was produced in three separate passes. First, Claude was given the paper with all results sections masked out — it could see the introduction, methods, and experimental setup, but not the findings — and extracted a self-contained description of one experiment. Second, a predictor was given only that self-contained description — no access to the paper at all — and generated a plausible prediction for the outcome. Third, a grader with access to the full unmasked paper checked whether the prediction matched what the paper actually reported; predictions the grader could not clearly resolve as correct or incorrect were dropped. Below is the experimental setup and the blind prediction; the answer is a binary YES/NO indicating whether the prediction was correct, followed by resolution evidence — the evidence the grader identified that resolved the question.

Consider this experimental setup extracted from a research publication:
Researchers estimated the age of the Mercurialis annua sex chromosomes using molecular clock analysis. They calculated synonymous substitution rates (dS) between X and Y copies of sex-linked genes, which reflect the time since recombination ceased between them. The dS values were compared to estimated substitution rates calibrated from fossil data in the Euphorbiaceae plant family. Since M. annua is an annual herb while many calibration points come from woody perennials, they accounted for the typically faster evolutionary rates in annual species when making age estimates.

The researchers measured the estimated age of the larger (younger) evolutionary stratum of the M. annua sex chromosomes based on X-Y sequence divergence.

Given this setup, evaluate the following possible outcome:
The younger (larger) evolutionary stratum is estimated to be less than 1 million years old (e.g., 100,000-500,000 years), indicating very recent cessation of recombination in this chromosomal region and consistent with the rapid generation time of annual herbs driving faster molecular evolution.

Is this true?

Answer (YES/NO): NO